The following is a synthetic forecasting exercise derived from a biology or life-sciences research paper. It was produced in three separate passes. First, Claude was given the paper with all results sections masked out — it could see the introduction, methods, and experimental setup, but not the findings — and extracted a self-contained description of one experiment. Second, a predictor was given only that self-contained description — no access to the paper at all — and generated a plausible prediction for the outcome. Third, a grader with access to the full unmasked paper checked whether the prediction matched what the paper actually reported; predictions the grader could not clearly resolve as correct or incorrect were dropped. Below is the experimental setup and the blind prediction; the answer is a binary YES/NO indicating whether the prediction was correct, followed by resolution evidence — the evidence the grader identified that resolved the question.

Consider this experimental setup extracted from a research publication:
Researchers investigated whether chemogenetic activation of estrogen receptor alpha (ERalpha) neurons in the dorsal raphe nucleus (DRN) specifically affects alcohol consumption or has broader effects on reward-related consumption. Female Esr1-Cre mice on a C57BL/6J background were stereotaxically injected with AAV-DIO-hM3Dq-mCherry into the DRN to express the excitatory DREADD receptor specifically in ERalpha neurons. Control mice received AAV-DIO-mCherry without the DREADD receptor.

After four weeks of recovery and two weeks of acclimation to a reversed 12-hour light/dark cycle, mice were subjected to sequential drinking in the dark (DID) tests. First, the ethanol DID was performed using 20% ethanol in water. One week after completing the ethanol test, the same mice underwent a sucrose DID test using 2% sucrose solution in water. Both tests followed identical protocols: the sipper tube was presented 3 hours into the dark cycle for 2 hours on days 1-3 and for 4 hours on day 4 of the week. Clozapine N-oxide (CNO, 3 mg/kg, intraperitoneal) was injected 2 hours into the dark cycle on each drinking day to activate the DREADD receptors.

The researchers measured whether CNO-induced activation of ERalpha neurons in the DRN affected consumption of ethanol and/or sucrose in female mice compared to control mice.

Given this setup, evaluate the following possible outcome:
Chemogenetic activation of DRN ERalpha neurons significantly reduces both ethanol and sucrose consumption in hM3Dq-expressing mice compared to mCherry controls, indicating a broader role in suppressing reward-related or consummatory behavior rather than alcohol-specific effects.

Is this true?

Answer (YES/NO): NO